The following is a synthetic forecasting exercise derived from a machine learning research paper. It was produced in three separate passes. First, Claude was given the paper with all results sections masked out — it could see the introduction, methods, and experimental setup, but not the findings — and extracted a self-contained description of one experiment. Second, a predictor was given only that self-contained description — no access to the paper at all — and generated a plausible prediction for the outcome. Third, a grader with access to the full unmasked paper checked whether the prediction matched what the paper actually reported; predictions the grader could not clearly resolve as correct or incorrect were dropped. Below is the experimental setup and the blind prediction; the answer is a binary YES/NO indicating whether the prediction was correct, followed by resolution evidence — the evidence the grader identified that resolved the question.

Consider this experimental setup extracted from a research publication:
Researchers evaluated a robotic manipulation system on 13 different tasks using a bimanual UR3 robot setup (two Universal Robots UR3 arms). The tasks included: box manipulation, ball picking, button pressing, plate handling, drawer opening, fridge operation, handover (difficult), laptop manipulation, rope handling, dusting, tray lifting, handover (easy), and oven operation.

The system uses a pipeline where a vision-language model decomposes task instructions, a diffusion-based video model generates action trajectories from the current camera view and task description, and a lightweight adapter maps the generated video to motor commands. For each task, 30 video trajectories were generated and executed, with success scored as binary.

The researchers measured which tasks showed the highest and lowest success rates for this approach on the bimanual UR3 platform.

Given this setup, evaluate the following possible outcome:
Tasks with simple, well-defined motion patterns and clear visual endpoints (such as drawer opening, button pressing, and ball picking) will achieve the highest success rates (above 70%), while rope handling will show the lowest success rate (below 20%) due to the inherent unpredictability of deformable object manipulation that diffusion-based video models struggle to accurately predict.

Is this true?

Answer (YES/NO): NO